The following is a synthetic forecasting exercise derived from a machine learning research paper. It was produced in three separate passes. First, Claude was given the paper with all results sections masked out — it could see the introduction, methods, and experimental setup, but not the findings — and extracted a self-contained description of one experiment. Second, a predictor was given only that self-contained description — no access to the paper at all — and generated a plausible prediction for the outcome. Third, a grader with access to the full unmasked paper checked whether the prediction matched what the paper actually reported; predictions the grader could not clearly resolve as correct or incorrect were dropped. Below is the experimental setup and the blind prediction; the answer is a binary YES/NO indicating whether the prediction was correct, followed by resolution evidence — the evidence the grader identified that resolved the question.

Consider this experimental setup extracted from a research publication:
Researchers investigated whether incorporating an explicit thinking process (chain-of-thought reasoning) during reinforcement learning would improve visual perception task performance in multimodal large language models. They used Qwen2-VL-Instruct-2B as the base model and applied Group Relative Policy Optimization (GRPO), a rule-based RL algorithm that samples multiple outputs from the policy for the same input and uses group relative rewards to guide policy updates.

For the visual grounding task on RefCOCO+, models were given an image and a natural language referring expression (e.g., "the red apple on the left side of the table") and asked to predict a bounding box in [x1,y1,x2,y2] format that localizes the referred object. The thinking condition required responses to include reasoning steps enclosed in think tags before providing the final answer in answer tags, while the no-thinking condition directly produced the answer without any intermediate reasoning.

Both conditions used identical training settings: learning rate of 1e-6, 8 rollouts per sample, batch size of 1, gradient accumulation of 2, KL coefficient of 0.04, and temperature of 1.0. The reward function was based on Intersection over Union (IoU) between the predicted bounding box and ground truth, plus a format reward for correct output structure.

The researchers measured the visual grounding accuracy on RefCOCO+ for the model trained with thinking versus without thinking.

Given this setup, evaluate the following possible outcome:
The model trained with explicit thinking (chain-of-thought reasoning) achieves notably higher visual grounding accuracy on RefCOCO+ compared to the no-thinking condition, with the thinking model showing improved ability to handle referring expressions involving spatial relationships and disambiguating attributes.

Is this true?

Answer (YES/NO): NO